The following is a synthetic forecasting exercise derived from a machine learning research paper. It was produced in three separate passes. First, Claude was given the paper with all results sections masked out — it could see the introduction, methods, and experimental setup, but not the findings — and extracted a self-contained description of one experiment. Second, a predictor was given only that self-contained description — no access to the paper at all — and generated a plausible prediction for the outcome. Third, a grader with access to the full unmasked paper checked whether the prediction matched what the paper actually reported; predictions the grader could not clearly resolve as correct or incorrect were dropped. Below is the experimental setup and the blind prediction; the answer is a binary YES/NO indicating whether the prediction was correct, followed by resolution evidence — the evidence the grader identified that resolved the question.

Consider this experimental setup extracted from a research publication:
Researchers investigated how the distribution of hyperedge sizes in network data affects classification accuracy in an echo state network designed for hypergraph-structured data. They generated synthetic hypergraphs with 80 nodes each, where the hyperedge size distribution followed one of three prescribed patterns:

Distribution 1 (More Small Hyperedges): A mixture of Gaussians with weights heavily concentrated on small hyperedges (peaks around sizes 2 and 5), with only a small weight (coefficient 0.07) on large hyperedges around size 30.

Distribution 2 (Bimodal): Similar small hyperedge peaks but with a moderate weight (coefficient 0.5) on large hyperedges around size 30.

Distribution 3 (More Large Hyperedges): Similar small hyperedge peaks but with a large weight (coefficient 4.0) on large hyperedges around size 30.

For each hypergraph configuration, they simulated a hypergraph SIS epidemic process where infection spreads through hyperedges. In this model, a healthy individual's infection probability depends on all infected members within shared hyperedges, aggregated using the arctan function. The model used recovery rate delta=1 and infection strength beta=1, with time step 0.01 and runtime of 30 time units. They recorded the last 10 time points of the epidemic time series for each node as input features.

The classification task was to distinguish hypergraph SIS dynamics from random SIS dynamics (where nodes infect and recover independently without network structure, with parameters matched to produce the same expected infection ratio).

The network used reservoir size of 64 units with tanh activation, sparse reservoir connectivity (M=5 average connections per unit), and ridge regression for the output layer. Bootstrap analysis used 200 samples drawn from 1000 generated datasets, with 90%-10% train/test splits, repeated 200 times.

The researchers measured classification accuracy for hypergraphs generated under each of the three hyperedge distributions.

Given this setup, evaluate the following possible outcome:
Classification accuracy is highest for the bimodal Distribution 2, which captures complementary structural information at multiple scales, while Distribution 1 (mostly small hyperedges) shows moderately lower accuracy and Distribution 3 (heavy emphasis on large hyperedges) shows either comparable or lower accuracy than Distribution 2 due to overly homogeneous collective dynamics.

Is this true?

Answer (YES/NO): NO